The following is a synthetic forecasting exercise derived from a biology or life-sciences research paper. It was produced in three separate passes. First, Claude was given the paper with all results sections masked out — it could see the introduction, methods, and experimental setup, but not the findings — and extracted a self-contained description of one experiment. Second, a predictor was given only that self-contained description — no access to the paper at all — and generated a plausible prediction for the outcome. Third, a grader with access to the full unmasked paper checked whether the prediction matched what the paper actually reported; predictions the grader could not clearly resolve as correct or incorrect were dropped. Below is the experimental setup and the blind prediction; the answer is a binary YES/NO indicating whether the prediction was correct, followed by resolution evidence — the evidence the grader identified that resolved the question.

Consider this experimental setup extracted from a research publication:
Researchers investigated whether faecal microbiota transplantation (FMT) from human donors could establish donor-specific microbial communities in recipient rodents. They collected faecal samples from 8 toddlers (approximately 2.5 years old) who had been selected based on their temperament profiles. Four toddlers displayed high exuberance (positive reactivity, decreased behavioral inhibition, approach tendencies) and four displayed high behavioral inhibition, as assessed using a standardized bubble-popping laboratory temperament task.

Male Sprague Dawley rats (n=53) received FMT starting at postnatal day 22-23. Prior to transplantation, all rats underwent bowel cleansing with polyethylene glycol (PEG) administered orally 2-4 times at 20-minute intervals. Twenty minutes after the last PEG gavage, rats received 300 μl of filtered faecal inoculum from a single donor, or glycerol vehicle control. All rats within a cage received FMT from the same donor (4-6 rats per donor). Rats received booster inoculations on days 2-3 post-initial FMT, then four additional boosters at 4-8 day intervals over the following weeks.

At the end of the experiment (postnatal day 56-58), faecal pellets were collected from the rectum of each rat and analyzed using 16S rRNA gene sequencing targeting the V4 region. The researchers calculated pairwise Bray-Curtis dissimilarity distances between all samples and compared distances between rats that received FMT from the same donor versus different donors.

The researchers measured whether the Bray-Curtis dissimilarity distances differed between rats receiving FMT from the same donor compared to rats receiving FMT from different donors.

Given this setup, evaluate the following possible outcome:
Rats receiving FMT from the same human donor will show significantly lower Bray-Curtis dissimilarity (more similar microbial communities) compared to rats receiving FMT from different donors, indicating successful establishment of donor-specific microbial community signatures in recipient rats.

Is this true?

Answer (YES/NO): YES